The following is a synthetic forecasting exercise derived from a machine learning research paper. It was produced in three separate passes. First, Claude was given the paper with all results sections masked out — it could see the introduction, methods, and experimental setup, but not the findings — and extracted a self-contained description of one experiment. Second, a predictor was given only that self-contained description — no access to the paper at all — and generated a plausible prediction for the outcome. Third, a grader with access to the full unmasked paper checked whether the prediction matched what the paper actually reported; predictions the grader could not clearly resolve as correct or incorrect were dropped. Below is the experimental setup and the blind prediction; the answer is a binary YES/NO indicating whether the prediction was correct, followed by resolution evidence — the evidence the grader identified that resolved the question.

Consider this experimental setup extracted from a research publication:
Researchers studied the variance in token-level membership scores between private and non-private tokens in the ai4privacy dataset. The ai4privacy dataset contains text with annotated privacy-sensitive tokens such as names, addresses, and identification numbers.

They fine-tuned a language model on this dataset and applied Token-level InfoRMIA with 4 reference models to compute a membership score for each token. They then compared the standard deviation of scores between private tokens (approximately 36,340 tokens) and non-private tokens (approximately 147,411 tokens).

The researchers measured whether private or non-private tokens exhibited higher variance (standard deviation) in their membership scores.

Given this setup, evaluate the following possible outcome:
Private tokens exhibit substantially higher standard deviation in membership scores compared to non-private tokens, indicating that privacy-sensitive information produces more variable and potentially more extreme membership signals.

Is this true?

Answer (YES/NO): NO